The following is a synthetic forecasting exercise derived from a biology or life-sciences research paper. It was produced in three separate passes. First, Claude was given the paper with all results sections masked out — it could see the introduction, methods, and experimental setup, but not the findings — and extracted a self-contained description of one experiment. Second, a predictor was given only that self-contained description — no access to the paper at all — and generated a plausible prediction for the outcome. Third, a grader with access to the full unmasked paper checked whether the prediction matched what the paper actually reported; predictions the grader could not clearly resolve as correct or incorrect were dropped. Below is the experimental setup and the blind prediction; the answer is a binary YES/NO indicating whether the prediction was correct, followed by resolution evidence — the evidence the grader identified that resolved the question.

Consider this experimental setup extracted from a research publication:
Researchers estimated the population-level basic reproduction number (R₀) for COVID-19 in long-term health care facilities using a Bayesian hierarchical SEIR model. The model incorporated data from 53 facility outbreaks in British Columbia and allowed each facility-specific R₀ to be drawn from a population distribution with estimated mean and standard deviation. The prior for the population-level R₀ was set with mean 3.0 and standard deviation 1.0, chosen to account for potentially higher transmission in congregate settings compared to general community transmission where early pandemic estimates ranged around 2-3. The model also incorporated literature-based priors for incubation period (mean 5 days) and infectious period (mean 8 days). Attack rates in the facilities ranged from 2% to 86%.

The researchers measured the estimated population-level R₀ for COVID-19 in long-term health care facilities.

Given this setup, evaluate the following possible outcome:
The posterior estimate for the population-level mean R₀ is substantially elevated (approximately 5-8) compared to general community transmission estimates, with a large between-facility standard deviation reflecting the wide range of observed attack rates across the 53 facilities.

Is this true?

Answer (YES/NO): NO